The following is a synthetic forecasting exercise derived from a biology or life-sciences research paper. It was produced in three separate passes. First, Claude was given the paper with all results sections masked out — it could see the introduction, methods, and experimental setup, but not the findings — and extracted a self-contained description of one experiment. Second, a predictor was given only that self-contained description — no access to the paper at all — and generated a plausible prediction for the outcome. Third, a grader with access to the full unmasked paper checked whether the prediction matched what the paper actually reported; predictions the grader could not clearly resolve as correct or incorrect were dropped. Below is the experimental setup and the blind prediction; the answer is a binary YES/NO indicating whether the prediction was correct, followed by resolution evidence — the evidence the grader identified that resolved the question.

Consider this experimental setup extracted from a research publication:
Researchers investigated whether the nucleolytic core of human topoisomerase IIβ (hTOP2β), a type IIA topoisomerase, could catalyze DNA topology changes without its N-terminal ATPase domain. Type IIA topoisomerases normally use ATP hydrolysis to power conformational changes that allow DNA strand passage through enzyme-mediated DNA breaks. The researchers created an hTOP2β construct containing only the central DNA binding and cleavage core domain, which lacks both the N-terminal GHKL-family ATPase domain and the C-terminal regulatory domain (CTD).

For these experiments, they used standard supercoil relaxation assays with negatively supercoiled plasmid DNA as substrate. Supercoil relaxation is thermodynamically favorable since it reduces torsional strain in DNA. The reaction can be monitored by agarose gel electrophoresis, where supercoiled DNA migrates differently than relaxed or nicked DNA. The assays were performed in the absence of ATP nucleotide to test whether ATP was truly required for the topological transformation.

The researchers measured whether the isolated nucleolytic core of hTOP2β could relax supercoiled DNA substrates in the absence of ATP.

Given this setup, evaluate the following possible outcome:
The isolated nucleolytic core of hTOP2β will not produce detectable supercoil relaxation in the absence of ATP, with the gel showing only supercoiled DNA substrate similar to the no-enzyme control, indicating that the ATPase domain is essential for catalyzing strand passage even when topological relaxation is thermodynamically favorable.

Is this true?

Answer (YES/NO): NO